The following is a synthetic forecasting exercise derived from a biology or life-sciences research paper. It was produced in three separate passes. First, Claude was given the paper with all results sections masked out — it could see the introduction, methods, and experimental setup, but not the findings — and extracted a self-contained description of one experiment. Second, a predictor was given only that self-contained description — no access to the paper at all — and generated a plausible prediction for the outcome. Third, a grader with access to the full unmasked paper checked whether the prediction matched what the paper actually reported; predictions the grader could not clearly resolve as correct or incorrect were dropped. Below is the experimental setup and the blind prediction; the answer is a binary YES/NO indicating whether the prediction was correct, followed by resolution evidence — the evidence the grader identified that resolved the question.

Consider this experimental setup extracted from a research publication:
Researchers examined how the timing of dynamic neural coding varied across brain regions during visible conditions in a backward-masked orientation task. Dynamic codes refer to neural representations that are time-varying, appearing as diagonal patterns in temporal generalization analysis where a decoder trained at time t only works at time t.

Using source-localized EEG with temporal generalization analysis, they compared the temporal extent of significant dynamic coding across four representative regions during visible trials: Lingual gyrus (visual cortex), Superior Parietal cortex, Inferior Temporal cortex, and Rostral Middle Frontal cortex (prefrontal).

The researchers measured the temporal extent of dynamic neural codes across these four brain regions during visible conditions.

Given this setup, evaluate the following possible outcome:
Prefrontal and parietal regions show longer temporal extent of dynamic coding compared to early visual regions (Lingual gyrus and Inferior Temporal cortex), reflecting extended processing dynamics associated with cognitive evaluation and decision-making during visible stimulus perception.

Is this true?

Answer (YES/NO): NO